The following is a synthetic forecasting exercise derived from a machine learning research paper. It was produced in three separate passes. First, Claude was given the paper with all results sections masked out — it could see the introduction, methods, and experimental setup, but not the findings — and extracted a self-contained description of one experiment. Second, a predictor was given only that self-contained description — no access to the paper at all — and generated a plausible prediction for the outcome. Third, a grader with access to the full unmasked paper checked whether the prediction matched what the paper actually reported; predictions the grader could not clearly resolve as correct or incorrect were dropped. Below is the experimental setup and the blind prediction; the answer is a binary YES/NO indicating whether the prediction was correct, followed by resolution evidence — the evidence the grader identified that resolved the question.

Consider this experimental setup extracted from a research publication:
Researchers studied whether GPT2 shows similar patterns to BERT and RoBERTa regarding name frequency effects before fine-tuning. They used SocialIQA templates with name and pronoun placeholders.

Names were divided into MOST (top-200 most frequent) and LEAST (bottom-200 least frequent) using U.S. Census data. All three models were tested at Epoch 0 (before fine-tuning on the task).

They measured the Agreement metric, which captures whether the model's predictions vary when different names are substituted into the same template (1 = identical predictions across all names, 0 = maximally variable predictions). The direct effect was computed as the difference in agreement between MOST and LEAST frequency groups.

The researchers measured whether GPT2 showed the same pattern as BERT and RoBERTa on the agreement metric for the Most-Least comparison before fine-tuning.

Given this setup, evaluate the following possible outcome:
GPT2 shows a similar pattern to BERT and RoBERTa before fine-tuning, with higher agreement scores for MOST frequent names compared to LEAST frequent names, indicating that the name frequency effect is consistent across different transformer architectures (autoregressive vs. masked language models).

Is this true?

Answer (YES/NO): NO